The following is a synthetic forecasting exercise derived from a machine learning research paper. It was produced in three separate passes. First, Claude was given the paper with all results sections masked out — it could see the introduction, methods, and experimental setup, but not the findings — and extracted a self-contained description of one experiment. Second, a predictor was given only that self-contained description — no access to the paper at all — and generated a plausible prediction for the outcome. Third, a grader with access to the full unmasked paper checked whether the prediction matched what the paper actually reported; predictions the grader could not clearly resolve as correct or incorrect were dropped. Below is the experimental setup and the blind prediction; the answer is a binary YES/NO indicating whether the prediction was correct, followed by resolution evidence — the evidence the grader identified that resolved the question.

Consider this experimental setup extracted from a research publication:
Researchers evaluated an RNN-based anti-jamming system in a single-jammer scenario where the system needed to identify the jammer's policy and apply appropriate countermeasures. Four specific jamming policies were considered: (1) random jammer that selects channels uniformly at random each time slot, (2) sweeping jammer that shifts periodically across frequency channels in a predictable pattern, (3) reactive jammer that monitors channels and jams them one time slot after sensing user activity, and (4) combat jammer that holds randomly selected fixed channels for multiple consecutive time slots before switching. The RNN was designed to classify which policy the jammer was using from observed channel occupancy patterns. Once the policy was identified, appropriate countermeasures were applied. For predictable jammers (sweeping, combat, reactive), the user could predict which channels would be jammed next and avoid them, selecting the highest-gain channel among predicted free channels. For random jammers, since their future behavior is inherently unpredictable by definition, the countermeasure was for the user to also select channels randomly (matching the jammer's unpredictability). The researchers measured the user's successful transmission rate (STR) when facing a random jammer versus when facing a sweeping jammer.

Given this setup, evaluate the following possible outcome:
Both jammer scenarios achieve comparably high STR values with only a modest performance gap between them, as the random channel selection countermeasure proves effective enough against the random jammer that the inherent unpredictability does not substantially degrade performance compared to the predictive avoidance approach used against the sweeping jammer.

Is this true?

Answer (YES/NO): NO